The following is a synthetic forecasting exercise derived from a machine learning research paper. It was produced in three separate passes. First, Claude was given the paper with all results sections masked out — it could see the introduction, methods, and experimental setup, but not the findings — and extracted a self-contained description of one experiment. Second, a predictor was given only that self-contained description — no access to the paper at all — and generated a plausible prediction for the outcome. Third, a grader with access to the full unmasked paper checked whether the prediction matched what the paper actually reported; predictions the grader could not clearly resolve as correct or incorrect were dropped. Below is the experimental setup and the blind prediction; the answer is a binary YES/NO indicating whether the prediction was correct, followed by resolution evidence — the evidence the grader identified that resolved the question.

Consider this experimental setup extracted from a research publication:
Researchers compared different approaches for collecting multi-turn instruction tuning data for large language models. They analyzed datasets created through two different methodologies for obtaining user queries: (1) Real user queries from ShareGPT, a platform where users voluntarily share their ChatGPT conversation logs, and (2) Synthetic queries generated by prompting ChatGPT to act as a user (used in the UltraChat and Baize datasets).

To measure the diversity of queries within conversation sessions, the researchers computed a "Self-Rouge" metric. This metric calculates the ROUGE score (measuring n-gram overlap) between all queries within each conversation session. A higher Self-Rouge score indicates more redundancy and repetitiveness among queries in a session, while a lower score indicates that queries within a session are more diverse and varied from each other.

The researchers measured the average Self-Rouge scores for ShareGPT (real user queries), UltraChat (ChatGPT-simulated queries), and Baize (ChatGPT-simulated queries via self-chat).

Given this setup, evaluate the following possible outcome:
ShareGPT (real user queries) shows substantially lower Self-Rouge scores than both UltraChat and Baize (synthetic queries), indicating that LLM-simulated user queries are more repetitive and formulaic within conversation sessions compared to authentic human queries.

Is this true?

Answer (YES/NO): YES